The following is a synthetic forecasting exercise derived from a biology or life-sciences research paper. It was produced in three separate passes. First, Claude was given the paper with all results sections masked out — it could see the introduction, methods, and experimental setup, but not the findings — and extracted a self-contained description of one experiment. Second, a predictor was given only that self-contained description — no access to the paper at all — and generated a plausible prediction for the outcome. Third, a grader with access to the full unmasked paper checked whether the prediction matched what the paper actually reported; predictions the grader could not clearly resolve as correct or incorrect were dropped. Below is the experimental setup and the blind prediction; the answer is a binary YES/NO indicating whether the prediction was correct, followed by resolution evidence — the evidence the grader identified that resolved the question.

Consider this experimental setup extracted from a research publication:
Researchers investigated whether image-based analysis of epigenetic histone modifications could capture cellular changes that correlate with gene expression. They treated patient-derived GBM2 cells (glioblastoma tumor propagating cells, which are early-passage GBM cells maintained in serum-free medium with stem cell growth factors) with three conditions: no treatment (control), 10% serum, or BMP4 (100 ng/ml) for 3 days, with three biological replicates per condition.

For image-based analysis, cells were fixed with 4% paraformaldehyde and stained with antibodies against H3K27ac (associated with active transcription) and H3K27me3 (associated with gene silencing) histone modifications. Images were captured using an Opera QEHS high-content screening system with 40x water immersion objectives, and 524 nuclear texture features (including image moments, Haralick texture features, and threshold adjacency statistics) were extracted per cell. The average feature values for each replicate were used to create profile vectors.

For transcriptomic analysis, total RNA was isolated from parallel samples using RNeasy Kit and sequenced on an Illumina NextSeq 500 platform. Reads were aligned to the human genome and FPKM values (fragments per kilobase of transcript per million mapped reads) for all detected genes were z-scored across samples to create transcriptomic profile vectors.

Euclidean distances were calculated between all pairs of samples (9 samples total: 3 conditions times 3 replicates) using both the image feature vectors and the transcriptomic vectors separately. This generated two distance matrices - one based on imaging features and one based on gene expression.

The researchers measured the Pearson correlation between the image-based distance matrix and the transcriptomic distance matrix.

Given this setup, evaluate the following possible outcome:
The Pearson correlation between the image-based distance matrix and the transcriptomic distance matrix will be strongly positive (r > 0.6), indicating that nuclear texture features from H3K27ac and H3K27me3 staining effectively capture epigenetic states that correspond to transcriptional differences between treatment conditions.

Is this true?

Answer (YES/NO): YES